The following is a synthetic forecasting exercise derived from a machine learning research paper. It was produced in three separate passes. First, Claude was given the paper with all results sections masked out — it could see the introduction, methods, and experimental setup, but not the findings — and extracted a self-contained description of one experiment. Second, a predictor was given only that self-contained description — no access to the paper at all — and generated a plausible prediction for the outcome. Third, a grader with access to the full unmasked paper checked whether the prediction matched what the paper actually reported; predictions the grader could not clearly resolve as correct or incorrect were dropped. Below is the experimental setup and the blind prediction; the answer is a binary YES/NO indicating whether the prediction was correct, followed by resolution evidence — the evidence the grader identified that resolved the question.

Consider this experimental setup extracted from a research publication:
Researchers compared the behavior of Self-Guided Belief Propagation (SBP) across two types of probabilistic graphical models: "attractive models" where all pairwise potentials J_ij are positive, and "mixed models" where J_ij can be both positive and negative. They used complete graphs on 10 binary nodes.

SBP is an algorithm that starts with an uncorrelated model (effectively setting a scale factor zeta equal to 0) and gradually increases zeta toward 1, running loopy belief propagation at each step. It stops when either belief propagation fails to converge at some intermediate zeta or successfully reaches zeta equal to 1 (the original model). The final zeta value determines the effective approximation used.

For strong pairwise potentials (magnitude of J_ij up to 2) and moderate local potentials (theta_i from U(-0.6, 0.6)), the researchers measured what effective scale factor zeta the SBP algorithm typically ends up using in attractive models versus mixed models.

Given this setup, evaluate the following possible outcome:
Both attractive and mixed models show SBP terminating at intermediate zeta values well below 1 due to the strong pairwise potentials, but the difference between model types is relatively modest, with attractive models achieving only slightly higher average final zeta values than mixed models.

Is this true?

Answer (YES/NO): NO